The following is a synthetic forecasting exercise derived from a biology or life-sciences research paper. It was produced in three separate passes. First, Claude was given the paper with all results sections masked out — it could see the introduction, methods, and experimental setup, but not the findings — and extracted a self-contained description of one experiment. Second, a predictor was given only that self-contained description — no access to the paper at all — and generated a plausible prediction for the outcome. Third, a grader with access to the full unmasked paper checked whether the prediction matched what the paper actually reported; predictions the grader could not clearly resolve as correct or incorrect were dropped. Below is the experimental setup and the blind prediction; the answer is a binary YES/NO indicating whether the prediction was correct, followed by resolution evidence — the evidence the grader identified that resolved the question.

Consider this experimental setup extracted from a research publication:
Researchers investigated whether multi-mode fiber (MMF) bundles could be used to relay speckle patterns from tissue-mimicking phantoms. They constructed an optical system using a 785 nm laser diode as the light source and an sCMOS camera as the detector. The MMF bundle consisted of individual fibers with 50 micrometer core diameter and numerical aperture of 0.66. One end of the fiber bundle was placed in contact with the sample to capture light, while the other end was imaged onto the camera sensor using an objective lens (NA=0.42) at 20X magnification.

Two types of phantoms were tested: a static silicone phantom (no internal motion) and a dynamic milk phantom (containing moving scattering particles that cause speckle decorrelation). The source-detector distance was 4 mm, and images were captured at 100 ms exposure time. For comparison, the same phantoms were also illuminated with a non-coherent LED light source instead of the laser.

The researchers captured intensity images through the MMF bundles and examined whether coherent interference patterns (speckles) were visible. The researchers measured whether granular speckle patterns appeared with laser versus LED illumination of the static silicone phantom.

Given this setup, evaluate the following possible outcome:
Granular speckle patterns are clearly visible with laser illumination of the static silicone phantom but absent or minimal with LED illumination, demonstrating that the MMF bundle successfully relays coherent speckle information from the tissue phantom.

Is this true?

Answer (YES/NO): YES